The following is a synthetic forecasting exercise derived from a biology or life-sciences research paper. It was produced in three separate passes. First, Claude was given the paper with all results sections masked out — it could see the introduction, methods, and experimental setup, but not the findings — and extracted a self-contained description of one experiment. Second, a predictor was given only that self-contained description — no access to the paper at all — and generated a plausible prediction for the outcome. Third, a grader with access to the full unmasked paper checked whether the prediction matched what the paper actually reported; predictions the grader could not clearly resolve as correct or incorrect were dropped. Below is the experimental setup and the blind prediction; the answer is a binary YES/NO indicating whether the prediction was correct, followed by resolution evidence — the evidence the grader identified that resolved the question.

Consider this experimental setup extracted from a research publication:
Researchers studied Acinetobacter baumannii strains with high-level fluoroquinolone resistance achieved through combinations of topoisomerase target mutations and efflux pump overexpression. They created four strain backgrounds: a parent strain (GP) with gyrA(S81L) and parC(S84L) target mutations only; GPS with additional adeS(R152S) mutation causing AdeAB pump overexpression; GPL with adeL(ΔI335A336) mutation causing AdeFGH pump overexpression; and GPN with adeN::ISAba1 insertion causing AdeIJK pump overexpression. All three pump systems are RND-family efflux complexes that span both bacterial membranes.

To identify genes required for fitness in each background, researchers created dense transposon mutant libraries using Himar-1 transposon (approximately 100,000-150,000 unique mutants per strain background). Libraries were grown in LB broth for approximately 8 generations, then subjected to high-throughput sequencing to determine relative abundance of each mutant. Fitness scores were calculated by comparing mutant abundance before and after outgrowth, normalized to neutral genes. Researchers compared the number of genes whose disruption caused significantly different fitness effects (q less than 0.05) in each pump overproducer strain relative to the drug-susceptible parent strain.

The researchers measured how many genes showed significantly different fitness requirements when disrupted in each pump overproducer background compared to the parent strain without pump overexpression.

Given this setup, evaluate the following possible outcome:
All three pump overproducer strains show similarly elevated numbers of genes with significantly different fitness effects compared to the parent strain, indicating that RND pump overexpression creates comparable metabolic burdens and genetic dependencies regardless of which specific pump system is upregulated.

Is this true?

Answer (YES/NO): NO